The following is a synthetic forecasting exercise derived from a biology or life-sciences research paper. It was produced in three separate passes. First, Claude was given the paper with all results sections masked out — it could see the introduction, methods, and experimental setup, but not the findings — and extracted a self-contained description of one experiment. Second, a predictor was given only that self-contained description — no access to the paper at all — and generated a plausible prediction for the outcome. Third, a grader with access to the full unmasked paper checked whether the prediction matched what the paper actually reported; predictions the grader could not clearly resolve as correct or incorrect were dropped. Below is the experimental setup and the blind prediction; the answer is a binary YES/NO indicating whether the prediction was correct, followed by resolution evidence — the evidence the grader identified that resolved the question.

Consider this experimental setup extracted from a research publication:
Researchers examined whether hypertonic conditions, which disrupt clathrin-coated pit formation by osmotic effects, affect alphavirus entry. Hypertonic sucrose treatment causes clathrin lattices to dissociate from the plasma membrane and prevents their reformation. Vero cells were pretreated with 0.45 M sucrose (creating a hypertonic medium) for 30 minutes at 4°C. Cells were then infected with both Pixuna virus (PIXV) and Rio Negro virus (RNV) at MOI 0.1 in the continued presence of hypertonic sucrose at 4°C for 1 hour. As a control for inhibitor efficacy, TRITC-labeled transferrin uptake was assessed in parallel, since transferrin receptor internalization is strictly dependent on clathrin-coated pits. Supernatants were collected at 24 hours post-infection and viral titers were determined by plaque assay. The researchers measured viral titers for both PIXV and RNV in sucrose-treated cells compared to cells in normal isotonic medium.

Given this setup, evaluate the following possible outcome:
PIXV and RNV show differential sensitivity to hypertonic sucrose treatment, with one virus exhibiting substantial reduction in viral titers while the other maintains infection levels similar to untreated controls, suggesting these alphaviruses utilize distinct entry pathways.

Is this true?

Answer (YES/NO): NO